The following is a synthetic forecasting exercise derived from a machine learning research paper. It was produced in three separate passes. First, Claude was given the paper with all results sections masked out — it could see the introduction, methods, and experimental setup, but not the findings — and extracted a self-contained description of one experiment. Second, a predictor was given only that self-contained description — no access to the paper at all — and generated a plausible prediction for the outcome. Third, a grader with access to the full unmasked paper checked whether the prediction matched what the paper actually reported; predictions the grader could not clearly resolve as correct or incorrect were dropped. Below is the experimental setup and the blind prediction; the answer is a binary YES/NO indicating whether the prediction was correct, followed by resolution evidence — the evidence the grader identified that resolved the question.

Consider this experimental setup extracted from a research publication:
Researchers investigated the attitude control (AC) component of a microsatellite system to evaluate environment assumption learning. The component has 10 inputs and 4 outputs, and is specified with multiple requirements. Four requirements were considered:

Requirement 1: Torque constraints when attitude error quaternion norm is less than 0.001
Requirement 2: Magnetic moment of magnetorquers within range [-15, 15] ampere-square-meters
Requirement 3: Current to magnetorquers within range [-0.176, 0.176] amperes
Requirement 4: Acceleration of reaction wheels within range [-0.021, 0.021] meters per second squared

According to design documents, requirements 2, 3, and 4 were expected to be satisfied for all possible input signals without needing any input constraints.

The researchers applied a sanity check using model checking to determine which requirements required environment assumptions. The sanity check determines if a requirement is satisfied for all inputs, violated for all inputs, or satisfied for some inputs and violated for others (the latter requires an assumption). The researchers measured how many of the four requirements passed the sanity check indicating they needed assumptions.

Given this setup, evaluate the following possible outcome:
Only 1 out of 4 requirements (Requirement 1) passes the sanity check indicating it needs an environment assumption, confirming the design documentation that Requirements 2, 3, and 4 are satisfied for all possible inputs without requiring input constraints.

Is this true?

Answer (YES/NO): YES